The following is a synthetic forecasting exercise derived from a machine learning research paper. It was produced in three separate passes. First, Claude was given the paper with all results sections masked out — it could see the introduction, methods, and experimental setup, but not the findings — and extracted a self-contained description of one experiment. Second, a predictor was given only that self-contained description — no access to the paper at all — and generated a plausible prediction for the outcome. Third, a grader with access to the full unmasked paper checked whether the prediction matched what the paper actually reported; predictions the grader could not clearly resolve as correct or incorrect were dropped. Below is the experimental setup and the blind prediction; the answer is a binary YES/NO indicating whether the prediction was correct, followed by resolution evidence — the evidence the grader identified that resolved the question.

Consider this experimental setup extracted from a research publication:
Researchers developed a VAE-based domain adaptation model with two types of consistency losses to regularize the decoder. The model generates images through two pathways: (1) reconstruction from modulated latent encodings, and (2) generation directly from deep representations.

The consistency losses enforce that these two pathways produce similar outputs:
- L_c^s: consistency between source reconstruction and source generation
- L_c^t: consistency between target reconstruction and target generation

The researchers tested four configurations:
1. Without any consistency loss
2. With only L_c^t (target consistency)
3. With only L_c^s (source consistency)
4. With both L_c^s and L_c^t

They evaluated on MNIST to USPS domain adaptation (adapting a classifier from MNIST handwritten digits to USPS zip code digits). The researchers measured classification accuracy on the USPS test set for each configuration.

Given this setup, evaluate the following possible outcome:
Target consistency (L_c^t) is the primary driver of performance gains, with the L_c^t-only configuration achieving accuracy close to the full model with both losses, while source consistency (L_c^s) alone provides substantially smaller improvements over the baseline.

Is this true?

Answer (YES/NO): NO